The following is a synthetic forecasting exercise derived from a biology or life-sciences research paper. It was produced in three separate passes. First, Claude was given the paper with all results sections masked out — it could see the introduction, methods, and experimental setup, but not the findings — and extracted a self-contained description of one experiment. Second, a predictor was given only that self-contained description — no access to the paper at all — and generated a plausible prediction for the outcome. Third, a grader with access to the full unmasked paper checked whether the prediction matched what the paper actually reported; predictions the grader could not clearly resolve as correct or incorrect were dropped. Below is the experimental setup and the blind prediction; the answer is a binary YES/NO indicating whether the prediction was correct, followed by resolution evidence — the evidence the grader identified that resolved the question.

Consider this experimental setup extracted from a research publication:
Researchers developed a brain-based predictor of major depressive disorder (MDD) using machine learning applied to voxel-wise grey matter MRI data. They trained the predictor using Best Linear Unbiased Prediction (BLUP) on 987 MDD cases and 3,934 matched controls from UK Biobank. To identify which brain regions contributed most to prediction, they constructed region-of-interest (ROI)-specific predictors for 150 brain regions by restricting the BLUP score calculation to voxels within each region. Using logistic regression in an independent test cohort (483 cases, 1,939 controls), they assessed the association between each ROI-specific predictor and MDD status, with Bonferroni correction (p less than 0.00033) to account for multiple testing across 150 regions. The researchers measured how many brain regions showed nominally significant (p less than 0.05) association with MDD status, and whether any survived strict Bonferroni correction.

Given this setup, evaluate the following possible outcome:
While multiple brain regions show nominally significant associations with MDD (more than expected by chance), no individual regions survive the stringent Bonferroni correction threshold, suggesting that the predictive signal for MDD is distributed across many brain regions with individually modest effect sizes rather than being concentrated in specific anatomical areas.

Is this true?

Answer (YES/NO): YES